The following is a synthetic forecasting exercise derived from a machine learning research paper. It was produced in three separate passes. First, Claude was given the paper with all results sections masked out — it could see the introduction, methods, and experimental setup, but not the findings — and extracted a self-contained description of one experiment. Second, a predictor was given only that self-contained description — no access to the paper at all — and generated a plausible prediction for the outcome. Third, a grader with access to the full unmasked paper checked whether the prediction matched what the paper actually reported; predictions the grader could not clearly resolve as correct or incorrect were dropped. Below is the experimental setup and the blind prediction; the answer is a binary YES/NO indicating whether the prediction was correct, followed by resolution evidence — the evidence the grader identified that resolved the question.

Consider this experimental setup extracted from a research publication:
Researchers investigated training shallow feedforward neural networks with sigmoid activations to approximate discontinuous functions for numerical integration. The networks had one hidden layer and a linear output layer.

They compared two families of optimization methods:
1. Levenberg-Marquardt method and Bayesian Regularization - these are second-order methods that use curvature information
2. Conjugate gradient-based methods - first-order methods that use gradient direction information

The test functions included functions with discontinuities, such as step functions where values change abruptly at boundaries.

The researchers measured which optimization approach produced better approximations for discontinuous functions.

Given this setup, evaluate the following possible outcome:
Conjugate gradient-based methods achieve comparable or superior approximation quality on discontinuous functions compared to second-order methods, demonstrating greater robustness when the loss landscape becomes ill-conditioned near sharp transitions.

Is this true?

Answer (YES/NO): NO